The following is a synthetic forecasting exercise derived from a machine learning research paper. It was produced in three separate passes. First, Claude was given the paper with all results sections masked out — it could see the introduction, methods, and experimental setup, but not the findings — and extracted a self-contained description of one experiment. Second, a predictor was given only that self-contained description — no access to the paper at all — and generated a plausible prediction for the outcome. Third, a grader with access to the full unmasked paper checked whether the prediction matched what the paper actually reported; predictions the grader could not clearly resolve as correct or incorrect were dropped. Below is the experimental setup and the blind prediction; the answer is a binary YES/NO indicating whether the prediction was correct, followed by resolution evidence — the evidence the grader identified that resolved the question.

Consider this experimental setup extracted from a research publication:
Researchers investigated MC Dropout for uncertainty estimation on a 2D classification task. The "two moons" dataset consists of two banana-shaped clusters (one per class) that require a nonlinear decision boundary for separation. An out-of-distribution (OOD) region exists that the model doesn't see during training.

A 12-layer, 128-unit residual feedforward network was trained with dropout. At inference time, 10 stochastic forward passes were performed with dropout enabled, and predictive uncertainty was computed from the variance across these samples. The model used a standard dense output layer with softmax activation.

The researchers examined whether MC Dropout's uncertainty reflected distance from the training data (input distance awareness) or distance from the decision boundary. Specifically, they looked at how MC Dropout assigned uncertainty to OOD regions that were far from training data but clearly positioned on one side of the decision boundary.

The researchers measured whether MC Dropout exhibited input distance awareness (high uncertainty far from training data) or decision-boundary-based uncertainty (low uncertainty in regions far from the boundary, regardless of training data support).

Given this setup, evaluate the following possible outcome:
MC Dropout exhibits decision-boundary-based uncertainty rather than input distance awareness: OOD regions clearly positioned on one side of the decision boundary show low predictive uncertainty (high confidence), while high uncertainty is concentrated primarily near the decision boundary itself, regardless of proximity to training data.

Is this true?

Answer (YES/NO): YES